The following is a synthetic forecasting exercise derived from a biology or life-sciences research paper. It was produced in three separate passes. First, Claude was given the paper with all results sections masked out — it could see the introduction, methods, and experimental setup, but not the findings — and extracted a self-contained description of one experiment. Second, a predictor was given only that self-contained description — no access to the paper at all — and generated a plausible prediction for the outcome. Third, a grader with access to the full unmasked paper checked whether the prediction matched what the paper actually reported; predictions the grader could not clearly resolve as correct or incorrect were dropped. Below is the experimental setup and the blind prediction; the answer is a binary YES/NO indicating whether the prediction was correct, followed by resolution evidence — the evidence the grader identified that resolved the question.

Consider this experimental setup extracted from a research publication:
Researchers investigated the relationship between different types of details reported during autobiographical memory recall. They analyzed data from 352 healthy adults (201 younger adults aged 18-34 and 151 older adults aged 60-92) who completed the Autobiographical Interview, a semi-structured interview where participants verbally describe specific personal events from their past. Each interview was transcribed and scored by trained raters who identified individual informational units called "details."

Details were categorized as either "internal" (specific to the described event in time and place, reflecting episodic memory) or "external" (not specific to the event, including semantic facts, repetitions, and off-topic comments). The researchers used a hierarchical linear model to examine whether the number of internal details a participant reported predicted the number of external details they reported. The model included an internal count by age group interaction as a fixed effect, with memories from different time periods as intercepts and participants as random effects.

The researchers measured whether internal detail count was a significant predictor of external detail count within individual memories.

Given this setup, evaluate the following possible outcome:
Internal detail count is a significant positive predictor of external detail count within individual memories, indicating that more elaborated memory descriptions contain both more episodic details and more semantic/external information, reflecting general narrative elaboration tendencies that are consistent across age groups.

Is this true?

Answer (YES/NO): NO